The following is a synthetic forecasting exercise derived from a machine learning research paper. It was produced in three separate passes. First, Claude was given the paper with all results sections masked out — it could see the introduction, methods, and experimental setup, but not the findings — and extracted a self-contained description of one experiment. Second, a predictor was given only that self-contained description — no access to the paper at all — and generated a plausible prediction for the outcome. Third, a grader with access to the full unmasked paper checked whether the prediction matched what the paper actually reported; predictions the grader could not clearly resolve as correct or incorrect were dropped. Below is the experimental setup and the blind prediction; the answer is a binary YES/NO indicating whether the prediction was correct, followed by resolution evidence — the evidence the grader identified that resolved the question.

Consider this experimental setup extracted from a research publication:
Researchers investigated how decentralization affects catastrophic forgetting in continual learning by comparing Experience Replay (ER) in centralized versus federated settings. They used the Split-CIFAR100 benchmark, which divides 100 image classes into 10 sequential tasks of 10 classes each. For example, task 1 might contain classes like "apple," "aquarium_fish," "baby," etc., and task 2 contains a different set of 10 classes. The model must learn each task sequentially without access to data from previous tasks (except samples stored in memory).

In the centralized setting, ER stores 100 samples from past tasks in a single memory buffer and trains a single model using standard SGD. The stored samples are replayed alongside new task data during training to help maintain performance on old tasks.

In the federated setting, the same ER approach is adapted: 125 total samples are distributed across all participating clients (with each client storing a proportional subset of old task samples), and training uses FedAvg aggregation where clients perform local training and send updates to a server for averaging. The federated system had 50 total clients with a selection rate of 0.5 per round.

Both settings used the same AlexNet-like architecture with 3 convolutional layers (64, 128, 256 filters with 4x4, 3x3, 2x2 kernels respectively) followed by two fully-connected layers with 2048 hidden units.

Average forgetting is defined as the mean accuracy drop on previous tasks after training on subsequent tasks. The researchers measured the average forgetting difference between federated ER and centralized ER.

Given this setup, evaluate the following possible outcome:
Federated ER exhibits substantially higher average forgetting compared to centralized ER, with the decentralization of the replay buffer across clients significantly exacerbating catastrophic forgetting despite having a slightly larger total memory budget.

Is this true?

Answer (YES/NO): YES